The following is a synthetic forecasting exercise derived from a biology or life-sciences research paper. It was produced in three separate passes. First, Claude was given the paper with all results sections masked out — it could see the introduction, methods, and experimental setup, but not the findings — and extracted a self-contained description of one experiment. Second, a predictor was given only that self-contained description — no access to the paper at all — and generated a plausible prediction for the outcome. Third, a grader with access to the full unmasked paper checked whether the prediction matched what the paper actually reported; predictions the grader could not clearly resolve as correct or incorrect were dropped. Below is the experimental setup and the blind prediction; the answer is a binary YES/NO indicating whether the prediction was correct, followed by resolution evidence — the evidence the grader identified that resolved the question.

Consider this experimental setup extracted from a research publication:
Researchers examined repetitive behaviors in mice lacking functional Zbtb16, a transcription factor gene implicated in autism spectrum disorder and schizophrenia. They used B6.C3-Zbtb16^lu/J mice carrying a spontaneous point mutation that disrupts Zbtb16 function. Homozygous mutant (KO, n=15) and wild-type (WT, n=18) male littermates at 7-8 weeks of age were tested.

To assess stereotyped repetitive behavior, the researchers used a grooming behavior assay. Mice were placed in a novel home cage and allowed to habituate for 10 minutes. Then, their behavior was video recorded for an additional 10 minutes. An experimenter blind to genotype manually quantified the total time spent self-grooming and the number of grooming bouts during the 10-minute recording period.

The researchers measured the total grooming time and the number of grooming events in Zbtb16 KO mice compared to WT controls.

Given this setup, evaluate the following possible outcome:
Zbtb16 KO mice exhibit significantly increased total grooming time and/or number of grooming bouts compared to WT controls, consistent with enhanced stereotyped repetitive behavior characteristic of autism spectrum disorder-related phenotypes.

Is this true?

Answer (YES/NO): YES